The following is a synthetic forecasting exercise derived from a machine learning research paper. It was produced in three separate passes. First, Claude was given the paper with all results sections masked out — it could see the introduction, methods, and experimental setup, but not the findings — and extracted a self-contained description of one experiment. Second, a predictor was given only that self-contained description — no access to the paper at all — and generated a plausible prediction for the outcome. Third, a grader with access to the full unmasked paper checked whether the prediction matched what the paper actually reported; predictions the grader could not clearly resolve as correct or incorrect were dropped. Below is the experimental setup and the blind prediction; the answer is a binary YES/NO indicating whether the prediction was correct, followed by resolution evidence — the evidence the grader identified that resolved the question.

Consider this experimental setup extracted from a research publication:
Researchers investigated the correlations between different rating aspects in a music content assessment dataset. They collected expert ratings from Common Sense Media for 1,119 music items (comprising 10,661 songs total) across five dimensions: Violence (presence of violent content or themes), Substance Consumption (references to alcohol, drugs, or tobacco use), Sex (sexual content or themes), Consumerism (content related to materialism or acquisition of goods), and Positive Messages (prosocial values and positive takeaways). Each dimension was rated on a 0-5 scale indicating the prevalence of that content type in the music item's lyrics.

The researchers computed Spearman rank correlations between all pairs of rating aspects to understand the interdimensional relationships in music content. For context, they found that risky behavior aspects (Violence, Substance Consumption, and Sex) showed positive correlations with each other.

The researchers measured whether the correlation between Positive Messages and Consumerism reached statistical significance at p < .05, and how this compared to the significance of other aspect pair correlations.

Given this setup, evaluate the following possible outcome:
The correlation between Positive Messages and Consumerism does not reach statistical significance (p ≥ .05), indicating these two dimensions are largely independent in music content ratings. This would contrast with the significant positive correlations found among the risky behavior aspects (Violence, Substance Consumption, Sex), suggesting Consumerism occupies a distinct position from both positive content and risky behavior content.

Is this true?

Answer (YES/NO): NO